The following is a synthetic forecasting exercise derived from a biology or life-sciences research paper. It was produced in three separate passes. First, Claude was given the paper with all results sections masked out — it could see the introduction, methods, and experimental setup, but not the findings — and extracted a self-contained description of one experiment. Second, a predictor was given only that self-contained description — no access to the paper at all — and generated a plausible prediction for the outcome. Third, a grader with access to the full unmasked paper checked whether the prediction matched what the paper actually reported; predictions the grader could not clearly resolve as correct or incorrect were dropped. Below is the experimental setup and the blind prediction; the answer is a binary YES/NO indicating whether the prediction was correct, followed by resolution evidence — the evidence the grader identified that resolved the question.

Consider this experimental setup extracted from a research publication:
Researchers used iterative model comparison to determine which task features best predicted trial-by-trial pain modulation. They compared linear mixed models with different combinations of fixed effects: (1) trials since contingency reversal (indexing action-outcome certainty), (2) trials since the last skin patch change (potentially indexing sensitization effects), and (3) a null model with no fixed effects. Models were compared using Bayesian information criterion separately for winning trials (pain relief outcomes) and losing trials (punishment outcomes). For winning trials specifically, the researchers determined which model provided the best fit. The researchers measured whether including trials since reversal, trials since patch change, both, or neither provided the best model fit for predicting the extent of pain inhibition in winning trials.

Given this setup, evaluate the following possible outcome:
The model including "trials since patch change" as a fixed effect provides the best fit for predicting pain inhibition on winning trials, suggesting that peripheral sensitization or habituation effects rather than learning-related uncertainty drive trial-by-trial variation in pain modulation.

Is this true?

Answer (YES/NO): NO